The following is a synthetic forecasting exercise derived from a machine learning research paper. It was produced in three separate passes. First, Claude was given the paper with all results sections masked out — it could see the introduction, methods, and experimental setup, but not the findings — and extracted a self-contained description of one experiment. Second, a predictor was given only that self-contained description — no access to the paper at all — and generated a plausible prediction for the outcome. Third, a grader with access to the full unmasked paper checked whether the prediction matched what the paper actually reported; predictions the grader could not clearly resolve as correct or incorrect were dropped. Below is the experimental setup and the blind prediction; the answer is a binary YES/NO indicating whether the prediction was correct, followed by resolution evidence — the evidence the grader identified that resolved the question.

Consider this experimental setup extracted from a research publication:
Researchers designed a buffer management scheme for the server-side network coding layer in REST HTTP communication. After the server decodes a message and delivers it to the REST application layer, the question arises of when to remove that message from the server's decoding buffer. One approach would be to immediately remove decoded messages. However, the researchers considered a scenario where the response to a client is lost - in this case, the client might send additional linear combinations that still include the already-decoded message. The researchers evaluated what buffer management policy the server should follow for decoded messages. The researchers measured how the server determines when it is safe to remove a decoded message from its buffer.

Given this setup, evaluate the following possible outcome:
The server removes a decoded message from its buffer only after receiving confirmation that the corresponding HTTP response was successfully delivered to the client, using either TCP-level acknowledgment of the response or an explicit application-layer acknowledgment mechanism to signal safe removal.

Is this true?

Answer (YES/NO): NO